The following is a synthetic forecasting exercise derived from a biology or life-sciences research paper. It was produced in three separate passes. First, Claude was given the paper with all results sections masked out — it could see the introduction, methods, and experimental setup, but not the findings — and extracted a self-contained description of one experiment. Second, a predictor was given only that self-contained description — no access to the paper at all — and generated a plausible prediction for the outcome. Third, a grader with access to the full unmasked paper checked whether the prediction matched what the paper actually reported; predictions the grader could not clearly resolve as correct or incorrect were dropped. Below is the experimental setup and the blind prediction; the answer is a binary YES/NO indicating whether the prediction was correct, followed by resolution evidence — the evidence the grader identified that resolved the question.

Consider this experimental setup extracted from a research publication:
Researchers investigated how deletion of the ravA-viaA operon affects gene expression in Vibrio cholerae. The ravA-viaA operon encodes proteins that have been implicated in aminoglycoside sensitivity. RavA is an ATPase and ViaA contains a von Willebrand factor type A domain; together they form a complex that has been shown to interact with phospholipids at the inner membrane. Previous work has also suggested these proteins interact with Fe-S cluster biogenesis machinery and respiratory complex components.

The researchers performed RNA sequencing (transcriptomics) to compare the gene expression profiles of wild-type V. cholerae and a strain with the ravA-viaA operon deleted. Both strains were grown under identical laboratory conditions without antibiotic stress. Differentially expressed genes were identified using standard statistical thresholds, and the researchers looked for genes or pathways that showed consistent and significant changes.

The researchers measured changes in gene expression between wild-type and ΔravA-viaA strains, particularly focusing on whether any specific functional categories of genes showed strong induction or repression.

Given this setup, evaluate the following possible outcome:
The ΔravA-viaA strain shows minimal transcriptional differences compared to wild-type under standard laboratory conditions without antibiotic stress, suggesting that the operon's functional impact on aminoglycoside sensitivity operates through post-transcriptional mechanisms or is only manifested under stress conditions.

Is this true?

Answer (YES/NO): NO